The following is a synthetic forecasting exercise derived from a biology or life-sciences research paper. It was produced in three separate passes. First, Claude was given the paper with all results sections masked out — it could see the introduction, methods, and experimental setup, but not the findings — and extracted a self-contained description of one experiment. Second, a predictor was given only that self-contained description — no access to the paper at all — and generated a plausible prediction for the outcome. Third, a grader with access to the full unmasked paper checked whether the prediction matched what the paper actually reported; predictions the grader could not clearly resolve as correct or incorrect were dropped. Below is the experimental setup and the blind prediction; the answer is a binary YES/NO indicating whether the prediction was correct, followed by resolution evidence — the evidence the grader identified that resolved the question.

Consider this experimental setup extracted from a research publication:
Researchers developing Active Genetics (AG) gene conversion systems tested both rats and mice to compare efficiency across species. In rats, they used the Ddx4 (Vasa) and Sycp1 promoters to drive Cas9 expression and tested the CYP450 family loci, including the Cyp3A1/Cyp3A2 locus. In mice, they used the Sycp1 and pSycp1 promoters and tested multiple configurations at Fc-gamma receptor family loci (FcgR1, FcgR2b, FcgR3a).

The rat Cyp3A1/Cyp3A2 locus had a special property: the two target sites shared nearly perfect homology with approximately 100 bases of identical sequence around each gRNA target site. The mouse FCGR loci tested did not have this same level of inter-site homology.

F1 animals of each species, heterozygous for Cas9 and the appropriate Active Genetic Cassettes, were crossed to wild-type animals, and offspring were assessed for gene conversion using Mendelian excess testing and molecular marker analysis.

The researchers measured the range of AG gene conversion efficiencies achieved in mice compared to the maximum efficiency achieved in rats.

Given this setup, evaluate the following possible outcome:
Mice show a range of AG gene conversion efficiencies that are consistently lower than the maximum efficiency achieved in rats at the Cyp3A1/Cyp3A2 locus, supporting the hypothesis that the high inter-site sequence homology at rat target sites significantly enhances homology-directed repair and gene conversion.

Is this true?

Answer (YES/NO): YES